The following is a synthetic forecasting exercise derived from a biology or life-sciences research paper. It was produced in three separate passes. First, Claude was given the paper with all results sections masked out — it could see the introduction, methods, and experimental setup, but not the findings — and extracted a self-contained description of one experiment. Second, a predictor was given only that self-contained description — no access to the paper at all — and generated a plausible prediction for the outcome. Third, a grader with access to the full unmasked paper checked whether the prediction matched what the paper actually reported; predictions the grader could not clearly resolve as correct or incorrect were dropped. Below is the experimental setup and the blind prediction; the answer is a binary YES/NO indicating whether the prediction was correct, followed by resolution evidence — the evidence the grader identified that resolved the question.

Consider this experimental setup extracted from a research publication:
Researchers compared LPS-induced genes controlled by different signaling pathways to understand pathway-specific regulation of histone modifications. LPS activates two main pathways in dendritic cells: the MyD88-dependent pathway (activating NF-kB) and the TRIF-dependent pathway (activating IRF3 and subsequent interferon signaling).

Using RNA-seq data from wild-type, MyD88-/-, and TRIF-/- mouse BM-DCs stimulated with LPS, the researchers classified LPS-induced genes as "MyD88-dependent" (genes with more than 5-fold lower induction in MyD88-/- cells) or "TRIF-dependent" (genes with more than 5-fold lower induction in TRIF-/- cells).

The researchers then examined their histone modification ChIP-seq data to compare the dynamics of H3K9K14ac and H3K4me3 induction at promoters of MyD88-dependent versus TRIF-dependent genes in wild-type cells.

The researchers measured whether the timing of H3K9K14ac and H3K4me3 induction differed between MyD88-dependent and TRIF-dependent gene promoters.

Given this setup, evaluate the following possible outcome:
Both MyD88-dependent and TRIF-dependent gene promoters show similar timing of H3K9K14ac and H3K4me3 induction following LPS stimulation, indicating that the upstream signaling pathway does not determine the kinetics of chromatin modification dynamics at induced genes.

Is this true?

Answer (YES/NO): NO